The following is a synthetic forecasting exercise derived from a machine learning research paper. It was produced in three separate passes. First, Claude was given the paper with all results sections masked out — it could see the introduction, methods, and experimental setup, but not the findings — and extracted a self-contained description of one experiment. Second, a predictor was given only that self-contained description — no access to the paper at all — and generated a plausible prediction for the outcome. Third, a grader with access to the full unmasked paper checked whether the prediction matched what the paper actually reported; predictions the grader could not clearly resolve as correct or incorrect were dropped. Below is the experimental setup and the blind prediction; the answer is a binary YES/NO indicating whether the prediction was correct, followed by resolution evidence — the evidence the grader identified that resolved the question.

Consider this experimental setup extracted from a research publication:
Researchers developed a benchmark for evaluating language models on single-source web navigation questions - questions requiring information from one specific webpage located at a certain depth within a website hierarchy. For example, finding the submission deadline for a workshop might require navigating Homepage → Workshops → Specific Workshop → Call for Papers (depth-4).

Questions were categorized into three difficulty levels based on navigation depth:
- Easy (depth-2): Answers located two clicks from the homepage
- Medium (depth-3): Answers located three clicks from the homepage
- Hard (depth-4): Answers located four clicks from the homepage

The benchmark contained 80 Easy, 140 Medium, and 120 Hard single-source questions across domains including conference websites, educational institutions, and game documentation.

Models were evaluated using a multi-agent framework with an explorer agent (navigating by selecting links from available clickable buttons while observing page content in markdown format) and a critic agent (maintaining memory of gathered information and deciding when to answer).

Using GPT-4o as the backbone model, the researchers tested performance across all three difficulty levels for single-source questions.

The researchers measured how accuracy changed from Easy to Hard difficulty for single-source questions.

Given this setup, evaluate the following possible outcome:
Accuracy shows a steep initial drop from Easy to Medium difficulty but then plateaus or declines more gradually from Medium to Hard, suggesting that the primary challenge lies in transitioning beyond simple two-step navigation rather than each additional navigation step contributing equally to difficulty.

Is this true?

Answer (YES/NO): NO